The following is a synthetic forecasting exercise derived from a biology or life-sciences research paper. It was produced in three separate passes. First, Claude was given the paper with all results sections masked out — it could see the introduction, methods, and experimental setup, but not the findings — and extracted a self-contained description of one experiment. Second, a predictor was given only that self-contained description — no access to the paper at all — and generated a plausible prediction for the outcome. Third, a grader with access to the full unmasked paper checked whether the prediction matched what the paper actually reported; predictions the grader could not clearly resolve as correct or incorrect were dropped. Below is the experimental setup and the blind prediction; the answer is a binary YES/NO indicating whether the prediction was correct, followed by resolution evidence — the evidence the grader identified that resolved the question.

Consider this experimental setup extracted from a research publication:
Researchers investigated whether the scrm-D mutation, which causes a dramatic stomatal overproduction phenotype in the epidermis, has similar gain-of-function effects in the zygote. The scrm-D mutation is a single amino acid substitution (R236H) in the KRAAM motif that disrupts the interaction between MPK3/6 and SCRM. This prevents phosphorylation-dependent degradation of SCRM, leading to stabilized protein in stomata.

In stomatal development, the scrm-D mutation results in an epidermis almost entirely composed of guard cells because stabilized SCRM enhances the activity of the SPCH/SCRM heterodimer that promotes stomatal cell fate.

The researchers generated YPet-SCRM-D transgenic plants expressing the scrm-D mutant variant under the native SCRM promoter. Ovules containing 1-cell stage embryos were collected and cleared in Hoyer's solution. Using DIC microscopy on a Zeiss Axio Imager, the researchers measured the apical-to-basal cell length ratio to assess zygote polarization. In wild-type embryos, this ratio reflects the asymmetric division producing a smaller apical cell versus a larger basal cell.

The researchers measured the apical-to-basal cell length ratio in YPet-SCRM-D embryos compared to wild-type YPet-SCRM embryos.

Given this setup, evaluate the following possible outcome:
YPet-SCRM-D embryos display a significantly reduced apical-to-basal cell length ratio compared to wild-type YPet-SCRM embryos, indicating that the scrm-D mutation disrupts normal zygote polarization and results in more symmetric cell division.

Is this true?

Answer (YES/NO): YES